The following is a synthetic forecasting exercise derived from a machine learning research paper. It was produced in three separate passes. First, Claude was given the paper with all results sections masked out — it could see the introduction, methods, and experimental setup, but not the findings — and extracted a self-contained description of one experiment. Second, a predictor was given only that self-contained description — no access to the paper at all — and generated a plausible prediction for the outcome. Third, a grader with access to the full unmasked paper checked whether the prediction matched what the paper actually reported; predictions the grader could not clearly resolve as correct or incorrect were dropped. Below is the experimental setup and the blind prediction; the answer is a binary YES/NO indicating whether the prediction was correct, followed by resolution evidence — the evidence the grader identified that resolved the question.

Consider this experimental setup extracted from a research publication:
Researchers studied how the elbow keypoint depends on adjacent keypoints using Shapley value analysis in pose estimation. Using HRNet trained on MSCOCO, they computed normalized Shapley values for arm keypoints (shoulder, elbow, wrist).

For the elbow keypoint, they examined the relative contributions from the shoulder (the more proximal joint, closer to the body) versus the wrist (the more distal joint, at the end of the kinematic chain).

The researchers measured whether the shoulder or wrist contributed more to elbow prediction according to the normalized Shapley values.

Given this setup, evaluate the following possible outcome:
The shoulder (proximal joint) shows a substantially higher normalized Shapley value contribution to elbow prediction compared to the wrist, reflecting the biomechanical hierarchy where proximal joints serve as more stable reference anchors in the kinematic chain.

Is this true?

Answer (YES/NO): NO